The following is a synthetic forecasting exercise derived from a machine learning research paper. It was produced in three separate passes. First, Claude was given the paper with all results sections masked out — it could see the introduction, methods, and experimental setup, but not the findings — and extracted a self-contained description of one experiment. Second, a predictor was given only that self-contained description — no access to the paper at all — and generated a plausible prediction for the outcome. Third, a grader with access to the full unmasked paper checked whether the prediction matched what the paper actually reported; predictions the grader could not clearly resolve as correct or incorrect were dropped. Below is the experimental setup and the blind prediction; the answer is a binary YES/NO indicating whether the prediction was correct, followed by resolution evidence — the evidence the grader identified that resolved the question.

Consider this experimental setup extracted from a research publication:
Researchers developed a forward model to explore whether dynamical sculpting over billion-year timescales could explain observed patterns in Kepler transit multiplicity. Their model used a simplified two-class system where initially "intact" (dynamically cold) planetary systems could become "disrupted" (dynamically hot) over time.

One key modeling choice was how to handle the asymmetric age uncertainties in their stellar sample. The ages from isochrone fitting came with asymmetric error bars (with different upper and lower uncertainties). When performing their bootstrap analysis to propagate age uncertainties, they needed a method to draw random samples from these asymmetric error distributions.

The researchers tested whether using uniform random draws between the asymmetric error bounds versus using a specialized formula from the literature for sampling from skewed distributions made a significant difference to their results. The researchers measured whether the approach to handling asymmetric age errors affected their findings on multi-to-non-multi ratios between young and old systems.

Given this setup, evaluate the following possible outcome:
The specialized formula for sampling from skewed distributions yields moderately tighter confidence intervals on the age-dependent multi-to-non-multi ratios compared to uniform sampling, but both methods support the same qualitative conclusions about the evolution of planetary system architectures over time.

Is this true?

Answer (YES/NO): NO